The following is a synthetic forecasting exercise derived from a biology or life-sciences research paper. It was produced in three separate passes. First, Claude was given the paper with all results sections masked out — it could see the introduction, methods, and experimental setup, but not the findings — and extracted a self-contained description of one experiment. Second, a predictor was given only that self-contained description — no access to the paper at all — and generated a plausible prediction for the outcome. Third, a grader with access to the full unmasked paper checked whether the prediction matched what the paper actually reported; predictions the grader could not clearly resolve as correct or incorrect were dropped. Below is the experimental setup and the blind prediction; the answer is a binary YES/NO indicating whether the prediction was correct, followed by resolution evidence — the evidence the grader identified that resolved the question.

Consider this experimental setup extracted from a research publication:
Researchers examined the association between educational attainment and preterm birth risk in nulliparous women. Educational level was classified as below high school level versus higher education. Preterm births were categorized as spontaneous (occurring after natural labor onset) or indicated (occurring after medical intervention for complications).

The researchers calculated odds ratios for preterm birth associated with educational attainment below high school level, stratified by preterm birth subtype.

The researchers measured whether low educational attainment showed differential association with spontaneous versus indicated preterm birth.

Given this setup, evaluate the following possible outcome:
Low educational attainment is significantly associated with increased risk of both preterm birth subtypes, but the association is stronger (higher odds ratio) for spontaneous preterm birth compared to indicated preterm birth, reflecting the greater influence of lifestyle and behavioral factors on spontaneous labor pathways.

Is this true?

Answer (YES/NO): YES